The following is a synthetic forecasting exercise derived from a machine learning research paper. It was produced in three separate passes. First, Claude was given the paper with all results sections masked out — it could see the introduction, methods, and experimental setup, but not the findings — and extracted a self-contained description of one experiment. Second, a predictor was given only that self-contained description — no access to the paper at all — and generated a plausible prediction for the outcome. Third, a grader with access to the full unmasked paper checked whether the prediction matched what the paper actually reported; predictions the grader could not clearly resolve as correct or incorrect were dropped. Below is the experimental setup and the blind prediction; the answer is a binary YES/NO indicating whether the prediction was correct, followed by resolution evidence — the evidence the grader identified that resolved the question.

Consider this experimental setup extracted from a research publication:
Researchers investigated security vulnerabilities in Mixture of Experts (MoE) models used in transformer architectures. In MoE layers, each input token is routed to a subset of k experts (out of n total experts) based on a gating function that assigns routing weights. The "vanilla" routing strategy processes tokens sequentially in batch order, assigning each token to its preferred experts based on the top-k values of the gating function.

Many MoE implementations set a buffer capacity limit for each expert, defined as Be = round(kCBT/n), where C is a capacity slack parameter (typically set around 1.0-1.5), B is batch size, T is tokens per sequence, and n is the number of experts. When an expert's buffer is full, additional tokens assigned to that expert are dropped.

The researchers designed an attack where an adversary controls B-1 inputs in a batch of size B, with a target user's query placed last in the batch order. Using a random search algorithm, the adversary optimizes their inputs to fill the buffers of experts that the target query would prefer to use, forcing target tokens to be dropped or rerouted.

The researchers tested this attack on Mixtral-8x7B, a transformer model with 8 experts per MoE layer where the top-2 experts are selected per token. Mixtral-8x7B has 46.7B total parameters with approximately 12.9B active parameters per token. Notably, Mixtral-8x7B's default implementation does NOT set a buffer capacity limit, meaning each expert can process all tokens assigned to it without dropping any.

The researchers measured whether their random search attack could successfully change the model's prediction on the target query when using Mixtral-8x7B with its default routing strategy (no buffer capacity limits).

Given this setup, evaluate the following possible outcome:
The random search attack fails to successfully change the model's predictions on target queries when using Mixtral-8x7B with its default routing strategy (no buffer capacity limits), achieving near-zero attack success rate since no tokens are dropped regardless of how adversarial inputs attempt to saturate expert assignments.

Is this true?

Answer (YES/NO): YES